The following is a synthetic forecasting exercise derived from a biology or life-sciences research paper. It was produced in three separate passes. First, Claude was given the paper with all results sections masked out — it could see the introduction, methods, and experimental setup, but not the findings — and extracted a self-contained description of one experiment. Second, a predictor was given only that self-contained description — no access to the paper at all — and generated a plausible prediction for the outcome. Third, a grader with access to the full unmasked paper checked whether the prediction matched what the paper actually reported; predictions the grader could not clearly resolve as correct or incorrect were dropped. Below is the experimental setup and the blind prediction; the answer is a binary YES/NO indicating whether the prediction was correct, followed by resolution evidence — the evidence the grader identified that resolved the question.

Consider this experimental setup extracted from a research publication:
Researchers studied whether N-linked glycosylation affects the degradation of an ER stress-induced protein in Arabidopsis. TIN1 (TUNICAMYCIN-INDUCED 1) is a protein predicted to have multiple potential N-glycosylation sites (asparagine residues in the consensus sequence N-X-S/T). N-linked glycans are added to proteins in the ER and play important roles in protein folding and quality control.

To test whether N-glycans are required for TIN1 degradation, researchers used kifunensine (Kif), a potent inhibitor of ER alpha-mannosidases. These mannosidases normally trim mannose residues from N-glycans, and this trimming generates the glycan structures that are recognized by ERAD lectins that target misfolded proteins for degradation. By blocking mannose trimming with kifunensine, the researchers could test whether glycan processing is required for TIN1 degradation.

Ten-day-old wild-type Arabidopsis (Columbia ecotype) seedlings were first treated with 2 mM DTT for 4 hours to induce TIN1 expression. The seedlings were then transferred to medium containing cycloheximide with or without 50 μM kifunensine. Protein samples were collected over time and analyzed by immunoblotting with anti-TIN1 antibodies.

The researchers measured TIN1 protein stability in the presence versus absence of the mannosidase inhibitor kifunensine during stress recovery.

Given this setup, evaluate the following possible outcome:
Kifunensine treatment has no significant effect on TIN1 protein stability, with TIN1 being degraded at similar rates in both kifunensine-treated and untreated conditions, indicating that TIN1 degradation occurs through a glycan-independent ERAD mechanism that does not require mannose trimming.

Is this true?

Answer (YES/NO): NO